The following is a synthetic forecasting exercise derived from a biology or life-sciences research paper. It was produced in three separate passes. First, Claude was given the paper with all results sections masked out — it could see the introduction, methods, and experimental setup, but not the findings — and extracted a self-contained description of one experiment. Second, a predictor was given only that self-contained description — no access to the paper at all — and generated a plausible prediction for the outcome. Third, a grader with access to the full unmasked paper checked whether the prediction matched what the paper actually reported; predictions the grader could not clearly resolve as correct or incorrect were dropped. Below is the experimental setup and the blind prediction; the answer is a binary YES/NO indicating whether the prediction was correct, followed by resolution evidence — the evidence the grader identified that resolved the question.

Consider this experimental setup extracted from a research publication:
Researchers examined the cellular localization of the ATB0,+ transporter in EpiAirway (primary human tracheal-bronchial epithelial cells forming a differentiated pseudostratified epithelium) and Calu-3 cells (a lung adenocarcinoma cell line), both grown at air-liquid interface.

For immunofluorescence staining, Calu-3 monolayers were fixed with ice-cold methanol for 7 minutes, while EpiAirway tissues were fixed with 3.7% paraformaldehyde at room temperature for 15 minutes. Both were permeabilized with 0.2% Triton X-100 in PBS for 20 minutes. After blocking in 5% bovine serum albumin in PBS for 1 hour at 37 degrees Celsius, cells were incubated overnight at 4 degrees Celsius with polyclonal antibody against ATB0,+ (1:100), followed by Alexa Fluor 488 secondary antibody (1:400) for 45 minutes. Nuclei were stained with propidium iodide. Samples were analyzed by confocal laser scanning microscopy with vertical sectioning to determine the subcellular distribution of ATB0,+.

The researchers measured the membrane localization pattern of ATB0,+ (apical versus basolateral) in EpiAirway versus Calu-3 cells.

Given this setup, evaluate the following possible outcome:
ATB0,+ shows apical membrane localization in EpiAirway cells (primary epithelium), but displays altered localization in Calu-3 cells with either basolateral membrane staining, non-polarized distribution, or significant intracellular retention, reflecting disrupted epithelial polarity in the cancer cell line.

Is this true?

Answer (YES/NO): NO